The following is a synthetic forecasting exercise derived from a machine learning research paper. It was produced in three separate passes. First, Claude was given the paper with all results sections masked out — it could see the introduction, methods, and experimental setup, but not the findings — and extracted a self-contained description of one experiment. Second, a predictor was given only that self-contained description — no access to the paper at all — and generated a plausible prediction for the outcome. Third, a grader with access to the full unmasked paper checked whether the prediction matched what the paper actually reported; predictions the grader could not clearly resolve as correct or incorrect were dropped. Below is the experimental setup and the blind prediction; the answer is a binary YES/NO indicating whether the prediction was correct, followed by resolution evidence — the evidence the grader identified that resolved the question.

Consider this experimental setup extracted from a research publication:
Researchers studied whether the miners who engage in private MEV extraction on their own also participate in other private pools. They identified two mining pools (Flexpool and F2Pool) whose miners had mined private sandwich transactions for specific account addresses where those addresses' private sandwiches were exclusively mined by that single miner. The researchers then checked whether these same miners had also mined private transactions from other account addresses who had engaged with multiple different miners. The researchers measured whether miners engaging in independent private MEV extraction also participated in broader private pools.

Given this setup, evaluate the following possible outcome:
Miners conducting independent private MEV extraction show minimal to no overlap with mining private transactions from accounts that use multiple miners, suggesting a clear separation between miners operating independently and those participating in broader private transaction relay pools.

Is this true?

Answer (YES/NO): NO